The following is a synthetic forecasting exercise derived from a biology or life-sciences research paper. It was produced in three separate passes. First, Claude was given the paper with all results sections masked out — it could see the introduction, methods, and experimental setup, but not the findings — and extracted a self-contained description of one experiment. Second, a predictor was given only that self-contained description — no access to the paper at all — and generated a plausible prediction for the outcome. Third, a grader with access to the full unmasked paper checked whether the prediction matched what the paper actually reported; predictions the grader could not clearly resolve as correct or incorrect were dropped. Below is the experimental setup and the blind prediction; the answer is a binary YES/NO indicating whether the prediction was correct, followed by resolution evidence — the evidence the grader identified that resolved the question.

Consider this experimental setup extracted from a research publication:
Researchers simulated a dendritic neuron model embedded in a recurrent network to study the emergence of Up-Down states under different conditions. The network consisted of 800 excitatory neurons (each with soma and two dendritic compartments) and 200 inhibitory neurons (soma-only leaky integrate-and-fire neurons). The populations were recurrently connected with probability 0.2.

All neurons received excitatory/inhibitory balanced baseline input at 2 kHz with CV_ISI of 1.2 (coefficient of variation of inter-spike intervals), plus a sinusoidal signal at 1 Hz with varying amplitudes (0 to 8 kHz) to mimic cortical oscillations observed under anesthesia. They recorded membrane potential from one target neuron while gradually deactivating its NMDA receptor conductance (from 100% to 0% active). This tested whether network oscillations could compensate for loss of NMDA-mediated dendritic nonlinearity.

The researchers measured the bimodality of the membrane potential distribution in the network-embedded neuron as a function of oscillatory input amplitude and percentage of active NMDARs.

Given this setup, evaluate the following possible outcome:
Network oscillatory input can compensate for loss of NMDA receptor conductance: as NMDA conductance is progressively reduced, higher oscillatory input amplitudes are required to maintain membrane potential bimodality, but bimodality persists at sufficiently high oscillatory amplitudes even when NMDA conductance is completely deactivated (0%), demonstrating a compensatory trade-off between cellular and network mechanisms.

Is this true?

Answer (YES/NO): YES